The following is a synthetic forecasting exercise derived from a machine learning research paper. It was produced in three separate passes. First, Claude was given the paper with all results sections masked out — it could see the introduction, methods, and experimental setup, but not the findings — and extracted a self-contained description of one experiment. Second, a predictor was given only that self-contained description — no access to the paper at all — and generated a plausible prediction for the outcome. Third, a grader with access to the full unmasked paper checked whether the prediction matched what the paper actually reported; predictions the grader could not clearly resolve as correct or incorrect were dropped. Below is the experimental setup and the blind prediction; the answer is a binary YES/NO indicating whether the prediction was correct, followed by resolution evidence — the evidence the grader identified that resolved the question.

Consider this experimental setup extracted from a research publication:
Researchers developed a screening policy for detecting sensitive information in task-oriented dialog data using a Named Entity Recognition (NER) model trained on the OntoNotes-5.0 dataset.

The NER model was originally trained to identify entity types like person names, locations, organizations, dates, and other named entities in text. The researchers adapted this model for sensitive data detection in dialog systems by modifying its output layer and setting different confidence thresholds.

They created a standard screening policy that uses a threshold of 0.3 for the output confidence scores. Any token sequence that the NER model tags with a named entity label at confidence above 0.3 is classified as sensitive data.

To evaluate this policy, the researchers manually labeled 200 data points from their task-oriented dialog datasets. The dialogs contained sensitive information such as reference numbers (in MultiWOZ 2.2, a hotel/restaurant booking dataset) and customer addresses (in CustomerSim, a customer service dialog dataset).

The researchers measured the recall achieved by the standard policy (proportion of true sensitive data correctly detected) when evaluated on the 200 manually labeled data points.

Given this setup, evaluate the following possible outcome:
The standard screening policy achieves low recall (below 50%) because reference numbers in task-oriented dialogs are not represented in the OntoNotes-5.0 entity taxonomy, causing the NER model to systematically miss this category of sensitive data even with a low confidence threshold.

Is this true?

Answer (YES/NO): NO